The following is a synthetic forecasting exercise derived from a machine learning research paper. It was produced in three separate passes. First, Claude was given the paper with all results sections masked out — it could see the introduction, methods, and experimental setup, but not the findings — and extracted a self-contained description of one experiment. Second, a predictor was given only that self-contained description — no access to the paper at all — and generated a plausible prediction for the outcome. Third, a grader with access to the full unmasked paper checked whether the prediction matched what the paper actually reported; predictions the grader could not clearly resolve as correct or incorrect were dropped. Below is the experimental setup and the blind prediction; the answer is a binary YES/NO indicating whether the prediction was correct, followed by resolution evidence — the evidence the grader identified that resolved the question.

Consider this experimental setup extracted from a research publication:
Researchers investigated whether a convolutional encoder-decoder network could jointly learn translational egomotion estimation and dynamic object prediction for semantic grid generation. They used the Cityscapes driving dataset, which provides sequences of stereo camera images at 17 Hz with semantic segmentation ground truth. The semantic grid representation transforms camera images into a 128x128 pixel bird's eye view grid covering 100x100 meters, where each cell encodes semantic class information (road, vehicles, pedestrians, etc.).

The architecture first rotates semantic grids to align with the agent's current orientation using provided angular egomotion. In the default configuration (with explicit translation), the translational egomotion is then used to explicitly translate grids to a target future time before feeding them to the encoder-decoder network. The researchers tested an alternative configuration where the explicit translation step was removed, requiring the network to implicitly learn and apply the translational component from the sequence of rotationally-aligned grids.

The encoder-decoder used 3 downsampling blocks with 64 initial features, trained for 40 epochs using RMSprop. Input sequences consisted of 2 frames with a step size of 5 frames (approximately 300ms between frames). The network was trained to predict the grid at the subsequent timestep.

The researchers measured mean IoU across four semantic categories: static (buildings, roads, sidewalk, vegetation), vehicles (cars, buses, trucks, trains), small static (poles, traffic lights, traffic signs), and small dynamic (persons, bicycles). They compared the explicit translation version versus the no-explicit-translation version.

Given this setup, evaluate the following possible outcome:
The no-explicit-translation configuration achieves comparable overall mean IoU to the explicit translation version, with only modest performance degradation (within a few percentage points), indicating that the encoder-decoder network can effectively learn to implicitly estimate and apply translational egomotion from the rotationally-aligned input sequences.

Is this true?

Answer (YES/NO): YES